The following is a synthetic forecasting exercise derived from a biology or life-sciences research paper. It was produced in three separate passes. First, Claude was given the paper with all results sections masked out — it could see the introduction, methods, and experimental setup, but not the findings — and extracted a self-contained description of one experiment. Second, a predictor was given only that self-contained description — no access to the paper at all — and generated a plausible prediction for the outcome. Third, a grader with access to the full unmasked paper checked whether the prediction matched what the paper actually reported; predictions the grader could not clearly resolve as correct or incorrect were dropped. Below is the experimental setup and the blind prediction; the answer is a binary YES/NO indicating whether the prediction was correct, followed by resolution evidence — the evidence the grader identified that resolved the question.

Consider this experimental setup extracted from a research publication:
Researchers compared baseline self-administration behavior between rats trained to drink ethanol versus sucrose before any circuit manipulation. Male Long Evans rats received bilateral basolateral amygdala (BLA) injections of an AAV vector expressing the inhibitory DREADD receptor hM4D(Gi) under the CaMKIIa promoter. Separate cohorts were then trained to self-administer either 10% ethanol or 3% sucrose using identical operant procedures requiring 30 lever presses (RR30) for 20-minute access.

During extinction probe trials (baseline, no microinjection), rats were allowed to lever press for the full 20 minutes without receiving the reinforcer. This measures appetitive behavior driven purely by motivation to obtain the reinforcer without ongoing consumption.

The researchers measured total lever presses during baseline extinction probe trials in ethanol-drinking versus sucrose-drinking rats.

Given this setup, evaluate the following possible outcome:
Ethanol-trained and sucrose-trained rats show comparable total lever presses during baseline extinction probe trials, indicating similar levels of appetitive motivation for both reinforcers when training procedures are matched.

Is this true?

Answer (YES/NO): NO